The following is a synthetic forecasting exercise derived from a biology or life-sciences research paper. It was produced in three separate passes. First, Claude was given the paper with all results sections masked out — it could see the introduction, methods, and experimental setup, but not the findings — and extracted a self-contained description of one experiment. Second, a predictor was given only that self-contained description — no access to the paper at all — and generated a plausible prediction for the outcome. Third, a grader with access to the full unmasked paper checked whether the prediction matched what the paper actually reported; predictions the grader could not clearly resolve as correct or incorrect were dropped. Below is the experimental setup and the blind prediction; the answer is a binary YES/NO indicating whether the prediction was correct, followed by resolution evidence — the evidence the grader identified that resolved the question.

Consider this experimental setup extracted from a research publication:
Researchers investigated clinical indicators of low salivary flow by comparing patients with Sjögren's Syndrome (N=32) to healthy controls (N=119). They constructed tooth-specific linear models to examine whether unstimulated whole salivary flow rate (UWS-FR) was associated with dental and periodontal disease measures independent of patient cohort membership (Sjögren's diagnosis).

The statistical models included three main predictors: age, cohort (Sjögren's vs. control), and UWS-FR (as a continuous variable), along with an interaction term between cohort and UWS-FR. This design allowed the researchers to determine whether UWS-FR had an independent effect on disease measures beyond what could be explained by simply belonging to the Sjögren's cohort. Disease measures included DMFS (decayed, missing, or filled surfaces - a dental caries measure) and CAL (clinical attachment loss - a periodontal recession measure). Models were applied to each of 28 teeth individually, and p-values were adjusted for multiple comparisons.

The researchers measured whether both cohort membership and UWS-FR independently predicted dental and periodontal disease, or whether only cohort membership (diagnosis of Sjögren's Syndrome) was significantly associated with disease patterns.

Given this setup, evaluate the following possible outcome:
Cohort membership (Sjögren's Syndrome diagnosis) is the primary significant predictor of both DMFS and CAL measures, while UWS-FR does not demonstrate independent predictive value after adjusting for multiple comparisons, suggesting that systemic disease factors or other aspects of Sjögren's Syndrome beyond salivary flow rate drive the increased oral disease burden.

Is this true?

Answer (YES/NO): NO